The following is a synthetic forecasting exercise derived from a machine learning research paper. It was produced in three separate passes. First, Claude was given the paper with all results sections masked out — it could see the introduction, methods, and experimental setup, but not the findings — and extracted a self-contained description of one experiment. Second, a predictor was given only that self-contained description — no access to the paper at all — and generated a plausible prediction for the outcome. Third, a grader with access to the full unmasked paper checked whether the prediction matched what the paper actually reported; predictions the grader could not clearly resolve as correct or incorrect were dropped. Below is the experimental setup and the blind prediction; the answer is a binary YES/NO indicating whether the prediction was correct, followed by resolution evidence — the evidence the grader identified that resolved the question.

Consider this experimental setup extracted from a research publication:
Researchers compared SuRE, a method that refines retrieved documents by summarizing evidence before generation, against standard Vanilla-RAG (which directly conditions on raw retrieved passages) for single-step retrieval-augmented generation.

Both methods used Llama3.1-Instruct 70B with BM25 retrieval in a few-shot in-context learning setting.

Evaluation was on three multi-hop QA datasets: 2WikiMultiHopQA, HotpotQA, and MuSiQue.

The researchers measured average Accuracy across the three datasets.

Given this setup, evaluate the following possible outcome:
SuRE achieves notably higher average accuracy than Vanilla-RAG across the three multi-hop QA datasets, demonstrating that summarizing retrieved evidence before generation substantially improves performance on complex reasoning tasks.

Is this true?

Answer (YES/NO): NO